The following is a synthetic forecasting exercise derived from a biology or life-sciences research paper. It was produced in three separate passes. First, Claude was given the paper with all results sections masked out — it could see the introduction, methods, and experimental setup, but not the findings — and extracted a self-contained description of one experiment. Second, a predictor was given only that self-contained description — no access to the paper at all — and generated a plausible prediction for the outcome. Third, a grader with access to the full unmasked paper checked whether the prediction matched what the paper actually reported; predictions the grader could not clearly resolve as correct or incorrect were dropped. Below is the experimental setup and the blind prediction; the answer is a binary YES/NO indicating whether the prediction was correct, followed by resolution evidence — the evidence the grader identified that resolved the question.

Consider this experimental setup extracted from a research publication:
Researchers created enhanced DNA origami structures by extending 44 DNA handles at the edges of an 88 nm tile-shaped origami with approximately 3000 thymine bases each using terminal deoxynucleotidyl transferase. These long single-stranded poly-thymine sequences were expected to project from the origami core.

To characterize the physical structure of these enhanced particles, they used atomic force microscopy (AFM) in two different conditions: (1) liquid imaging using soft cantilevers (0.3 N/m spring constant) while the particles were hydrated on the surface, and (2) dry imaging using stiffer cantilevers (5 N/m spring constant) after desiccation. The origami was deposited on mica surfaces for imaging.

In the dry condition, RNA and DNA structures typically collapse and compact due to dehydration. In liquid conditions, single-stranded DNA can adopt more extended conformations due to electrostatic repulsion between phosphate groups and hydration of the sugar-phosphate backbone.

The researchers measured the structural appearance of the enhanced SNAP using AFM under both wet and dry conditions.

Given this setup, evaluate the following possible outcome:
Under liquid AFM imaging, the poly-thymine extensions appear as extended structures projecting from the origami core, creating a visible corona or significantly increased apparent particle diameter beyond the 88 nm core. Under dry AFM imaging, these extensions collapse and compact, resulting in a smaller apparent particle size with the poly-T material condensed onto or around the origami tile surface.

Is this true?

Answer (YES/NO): NO